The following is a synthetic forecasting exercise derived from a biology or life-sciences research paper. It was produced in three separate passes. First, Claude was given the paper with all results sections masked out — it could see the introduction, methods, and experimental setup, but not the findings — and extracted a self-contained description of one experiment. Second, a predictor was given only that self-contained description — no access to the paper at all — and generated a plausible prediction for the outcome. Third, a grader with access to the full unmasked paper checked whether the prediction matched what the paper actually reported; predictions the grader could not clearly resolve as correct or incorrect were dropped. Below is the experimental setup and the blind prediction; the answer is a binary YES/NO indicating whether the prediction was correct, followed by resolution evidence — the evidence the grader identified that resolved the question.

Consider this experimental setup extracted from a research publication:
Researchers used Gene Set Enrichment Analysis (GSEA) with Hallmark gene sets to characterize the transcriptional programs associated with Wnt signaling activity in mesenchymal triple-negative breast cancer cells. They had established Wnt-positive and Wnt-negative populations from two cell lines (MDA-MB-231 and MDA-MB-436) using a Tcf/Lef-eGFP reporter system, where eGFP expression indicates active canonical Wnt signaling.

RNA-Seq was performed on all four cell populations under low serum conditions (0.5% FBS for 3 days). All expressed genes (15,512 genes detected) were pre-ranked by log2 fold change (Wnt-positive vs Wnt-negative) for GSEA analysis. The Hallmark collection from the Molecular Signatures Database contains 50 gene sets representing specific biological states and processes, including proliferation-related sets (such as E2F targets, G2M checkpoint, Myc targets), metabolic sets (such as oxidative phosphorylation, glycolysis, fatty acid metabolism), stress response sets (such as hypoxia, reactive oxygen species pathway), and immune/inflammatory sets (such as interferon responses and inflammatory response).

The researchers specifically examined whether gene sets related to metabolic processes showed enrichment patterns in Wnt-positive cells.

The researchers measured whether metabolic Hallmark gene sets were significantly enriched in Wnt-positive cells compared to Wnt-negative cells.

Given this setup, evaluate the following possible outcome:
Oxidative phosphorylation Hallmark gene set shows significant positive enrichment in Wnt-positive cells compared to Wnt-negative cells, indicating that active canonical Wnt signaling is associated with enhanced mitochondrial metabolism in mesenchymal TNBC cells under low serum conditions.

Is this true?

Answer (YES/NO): NO